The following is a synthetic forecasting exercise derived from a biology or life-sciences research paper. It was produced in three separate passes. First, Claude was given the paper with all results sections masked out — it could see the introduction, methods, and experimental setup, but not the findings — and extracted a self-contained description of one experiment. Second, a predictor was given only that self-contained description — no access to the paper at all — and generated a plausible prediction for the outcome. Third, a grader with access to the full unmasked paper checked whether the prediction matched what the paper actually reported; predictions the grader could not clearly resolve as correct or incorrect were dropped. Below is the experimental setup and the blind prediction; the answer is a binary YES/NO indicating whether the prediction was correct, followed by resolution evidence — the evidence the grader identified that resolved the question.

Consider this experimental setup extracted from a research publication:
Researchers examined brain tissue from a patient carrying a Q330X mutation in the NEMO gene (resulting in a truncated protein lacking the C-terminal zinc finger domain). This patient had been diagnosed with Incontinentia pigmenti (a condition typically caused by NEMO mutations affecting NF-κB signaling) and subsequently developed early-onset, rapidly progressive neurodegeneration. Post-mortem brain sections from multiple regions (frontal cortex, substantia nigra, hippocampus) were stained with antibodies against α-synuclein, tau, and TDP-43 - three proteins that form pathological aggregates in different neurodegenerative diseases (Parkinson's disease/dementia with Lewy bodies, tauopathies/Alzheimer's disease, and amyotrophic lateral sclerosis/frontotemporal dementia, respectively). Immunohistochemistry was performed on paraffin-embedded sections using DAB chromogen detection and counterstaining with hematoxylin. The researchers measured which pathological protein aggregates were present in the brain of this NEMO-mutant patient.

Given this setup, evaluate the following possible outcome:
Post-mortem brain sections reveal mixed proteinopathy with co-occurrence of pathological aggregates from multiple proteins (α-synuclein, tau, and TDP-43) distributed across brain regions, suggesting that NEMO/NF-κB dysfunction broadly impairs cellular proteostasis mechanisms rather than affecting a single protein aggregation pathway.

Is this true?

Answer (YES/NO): YES